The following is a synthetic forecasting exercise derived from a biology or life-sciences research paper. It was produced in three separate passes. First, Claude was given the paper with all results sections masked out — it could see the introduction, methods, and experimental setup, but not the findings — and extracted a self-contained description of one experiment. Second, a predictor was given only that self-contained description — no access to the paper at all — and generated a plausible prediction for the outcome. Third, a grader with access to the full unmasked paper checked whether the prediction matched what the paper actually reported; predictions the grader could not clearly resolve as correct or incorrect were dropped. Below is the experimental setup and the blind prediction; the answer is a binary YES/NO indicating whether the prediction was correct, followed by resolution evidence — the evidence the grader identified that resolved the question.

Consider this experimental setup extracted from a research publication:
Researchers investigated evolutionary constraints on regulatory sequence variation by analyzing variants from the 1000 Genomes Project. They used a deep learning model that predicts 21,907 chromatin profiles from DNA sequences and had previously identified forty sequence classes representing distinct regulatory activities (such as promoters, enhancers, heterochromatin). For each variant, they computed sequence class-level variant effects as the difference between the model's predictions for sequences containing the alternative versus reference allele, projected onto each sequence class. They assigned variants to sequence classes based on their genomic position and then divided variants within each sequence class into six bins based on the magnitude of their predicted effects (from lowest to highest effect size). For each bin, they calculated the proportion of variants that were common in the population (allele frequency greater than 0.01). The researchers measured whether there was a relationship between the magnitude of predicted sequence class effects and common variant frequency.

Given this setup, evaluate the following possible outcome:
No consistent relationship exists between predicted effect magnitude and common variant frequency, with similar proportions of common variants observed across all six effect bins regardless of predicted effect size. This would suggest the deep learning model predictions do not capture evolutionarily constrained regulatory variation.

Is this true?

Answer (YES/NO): NO